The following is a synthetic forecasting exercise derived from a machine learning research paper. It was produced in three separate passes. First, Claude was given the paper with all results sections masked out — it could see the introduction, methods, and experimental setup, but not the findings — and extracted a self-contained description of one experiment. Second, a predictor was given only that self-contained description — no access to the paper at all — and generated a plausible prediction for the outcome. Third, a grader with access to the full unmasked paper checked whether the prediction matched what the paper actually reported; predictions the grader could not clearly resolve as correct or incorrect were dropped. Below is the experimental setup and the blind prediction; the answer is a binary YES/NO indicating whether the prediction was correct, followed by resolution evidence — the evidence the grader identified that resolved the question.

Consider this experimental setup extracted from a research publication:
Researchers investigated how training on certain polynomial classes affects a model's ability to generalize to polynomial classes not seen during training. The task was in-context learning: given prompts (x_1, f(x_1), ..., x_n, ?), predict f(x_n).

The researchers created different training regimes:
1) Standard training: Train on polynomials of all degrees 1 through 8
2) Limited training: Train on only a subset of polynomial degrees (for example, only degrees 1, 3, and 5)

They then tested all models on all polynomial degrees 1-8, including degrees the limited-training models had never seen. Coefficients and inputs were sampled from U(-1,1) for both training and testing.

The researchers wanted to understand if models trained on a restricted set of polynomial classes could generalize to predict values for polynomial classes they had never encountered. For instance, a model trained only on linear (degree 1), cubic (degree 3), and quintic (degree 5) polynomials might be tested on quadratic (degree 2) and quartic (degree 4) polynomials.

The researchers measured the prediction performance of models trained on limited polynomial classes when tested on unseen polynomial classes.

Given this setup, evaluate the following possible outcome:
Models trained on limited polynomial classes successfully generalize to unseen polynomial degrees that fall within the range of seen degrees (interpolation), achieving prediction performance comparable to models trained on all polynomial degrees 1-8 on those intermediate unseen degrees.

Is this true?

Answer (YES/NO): NO